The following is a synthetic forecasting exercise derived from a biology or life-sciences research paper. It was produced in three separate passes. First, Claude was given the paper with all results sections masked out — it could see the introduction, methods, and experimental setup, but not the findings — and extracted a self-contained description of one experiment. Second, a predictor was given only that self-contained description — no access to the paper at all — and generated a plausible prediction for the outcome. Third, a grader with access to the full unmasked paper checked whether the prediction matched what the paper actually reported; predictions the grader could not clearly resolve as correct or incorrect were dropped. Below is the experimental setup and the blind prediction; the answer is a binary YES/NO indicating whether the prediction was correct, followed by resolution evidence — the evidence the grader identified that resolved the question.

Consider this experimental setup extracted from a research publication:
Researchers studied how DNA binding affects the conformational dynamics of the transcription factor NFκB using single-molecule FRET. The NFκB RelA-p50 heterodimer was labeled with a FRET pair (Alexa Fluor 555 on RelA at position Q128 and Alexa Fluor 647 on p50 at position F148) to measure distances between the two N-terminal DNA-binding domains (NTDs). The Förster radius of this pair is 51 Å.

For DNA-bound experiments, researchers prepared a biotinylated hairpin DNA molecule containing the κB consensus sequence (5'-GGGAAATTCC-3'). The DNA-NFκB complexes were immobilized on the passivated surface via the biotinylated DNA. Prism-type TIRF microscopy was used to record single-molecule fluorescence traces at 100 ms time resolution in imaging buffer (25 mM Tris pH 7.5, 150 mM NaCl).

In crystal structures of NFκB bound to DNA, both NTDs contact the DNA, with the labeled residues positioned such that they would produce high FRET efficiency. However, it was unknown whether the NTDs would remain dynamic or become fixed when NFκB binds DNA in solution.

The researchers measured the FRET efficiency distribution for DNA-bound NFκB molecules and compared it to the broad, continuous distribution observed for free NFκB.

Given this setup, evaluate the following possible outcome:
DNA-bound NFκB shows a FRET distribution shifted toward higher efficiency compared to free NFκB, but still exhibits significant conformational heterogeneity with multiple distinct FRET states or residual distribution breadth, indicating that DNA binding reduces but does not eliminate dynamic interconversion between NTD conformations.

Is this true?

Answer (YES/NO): NO